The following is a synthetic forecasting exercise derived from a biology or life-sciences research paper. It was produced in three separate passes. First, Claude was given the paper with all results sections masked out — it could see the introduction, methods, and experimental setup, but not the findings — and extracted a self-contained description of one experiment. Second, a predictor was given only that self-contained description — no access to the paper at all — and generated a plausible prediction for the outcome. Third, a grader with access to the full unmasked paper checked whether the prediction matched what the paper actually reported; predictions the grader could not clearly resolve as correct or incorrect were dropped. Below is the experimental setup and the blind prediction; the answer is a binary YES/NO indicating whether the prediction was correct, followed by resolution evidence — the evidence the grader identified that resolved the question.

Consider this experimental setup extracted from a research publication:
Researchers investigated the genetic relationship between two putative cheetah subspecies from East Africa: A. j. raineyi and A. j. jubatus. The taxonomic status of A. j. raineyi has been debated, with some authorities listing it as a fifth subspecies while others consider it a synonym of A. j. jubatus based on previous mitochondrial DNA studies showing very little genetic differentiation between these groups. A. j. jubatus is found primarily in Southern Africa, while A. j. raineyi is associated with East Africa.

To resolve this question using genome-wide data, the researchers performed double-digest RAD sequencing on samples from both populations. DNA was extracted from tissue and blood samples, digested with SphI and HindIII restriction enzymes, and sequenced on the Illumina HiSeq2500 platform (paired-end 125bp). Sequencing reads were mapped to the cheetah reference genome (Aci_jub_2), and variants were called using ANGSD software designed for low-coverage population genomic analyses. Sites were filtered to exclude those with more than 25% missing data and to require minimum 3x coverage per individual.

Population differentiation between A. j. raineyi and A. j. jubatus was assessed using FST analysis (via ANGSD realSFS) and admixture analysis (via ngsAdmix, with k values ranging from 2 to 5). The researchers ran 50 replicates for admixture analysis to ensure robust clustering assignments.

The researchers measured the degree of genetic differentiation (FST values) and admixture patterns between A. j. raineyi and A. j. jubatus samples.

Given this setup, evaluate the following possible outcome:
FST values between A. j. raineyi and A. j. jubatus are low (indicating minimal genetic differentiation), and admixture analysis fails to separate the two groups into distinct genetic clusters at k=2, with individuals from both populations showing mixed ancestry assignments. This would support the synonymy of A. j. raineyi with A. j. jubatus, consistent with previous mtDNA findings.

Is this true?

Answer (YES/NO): NO